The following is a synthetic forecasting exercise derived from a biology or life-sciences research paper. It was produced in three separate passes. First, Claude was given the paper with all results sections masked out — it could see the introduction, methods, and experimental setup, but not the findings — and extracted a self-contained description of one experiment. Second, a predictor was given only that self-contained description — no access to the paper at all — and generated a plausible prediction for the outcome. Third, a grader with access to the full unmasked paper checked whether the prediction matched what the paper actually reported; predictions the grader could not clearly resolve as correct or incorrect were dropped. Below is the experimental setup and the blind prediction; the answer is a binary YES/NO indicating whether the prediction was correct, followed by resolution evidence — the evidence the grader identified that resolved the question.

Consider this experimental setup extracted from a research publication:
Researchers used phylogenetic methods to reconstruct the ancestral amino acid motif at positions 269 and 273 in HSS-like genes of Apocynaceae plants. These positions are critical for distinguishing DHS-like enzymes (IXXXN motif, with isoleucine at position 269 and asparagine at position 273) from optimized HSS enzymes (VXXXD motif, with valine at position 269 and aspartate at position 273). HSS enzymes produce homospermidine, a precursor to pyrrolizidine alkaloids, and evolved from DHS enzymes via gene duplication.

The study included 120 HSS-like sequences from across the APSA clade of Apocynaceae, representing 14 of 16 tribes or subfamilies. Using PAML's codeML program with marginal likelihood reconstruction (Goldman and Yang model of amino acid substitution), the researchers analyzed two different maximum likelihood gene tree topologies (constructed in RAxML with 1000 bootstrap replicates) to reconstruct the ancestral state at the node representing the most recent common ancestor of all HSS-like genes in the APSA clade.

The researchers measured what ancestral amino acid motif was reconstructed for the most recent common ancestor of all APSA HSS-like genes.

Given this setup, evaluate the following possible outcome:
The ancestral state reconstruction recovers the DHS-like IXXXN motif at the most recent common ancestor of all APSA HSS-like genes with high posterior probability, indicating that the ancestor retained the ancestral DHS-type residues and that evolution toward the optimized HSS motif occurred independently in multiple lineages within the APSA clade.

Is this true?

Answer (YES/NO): NO